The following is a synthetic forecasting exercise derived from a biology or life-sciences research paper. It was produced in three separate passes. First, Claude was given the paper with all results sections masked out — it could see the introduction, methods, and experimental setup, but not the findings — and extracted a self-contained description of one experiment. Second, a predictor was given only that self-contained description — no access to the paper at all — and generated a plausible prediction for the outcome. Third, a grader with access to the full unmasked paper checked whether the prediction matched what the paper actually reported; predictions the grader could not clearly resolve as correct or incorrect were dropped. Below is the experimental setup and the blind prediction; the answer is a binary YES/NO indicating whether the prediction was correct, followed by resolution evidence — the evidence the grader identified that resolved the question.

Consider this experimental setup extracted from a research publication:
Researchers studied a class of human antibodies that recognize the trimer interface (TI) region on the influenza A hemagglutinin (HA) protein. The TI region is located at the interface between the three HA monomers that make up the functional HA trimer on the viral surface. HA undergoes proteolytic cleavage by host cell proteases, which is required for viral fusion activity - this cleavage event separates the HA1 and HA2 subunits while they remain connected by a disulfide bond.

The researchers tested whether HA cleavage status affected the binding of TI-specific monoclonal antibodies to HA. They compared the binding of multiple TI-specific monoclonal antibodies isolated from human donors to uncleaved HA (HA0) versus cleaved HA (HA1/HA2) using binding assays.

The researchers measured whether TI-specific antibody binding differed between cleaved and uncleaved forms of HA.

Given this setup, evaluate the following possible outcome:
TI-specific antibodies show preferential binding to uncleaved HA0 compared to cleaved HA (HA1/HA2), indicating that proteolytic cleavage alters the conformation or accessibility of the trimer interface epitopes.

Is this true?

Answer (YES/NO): YES